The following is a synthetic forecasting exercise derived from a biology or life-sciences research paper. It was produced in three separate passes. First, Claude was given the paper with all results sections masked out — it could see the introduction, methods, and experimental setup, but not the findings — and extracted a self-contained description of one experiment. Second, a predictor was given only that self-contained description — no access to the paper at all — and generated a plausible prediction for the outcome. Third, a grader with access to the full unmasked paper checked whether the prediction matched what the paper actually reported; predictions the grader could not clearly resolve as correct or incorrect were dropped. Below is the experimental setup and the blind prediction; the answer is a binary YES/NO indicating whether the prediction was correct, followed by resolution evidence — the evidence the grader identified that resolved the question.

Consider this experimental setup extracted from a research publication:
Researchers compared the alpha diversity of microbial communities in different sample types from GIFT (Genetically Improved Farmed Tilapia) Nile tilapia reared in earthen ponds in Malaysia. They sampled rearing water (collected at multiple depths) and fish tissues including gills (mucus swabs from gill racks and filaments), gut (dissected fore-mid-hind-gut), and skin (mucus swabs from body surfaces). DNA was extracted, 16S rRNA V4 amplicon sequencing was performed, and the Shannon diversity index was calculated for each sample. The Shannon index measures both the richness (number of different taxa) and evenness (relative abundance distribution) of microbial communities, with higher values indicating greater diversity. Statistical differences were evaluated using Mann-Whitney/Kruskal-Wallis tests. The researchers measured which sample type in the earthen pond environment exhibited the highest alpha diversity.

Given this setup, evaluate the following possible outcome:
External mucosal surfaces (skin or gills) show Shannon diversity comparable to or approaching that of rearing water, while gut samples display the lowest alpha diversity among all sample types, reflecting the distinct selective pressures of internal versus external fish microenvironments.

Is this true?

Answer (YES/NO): NO